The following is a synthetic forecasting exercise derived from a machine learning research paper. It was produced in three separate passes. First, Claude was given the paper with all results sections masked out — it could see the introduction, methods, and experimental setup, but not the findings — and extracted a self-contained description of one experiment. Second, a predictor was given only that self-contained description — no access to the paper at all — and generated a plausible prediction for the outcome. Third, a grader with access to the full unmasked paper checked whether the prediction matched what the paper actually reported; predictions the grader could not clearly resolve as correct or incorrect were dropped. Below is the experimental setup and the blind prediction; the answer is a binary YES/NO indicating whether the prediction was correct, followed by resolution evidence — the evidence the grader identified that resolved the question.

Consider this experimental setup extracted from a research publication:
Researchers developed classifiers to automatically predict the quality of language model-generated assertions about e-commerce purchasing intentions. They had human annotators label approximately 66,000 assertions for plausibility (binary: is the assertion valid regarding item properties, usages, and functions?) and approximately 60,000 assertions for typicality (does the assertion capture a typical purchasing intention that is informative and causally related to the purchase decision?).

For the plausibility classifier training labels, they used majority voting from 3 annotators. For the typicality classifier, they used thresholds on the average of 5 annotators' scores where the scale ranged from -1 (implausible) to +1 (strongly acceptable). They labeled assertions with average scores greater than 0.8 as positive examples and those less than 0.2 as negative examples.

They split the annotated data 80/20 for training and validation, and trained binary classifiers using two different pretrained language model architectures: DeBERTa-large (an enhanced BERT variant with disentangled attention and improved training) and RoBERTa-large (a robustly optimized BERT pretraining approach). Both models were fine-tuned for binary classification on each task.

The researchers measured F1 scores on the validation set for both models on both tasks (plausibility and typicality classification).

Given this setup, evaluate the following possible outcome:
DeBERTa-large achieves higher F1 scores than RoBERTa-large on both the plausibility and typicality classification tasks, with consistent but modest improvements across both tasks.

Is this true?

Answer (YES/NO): YES